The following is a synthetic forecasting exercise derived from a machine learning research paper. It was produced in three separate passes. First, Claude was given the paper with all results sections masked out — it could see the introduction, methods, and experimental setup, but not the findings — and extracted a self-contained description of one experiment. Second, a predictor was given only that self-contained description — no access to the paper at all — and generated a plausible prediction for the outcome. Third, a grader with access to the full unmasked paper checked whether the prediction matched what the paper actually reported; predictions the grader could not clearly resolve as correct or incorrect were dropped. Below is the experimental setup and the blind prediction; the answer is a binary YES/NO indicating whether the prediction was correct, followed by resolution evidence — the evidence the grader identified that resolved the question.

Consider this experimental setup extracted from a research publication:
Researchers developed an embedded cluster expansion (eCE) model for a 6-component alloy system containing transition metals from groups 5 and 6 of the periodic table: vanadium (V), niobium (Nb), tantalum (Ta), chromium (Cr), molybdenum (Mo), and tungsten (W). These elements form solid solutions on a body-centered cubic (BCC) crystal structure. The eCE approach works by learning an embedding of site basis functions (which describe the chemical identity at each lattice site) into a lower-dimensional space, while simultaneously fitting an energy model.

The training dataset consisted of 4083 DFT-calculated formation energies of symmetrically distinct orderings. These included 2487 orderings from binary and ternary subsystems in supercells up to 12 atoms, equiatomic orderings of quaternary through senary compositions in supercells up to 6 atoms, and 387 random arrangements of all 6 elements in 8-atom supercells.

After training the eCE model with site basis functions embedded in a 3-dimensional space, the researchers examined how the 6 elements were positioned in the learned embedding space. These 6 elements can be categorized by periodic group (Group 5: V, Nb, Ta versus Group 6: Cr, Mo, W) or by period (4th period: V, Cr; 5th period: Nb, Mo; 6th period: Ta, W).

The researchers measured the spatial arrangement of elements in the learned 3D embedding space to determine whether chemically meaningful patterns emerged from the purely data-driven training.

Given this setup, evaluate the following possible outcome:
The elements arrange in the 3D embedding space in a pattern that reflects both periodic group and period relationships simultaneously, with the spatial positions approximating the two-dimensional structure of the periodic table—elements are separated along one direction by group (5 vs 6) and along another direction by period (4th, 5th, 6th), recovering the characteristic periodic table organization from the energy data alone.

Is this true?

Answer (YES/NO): NO